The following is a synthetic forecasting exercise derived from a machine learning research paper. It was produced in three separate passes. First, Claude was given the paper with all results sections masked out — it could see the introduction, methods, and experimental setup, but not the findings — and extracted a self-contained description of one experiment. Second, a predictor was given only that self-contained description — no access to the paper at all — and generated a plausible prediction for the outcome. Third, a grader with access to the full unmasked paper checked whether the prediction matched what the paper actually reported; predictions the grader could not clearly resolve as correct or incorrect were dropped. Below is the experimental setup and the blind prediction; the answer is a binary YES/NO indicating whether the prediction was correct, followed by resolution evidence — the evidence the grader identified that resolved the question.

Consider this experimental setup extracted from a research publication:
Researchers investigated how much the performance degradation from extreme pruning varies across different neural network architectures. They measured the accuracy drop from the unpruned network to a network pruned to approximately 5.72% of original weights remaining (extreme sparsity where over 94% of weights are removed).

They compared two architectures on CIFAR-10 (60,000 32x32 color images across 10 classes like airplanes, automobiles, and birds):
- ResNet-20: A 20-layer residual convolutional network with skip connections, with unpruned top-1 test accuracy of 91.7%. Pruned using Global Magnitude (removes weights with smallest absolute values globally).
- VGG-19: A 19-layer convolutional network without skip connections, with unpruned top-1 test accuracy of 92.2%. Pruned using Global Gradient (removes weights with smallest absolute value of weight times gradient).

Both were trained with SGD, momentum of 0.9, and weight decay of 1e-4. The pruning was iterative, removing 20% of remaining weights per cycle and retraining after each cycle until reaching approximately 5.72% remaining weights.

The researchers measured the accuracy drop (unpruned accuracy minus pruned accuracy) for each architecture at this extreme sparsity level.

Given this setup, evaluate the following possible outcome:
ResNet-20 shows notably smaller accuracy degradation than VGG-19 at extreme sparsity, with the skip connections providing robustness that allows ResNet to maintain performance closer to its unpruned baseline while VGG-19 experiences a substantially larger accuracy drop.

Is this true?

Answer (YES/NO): YES